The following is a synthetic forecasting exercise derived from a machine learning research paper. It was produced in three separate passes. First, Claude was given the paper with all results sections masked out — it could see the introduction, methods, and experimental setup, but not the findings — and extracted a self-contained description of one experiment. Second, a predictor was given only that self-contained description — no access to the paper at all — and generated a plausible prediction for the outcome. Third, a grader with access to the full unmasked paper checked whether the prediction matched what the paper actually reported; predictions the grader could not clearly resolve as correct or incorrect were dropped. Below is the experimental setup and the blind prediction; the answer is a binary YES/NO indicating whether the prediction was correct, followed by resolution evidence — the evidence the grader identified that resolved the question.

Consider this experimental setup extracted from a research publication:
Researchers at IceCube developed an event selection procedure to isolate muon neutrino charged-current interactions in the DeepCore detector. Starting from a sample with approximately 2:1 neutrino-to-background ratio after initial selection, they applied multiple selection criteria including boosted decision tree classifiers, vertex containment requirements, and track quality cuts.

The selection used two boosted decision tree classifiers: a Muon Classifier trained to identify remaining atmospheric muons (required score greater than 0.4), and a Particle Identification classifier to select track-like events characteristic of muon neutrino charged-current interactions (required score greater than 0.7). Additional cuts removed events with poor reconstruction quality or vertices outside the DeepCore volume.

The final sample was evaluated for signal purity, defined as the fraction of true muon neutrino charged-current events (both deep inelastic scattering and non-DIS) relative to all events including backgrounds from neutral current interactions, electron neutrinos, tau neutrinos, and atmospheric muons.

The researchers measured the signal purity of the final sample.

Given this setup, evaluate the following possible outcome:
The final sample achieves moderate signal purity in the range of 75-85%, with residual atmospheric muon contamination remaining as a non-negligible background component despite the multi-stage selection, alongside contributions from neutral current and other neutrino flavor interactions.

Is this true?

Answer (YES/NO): NO